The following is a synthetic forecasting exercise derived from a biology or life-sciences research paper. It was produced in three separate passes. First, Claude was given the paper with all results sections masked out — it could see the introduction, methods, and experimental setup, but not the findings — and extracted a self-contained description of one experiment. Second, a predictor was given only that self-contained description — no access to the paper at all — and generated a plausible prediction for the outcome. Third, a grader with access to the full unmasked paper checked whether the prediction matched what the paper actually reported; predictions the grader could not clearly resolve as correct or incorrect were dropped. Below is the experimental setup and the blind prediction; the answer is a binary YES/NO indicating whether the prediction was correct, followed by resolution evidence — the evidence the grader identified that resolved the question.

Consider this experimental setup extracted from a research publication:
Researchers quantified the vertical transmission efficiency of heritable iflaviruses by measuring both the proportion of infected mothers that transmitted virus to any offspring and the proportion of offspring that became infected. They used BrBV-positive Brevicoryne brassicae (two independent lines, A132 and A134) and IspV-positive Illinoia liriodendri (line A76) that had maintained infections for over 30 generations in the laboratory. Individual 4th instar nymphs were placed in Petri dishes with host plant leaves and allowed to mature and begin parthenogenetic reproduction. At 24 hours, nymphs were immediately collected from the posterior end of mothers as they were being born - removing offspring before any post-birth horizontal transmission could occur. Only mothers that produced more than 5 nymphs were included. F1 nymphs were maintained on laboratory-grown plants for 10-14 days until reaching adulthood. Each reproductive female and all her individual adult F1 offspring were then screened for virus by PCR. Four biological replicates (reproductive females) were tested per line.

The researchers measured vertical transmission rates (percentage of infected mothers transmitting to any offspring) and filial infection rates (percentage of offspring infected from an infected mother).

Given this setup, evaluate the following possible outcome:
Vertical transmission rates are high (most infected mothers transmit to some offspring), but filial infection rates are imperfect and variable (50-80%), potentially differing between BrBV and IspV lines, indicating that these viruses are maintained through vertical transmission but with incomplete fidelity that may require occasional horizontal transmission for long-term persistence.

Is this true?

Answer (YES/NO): NO